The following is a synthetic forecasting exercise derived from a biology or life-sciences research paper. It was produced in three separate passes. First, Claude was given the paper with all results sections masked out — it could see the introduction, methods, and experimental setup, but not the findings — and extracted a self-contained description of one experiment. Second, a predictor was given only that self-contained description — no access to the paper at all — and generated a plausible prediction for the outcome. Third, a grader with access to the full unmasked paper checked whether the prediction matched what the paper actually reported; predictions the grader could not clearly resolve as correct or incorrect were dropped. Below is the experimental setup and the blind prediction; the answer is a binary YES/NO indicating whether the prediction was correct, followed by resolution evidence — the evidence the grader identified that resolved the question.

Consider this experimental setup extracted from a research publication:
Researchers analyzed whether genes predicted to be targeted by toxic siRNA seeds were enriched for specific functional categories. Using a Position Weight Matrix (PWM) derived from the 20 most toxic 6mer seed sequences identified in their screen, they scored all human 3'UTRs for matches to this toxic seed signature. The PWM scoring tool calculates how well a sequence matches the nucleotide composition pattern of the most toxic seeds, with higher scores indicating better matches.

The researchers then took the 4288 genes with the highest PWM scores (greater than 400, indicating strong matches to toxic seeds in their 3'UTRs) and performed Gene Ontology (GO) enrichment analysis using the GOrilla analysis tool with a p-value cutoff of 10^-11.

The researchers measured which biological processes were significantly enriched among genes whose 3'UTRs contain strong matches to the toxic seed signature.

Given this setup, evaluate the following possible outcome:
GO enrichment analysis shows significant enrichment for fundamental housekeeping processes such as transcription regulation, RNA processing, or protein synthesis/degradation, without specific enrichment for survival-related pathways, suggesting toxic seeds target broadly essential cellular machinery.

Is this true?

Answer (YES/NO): NO